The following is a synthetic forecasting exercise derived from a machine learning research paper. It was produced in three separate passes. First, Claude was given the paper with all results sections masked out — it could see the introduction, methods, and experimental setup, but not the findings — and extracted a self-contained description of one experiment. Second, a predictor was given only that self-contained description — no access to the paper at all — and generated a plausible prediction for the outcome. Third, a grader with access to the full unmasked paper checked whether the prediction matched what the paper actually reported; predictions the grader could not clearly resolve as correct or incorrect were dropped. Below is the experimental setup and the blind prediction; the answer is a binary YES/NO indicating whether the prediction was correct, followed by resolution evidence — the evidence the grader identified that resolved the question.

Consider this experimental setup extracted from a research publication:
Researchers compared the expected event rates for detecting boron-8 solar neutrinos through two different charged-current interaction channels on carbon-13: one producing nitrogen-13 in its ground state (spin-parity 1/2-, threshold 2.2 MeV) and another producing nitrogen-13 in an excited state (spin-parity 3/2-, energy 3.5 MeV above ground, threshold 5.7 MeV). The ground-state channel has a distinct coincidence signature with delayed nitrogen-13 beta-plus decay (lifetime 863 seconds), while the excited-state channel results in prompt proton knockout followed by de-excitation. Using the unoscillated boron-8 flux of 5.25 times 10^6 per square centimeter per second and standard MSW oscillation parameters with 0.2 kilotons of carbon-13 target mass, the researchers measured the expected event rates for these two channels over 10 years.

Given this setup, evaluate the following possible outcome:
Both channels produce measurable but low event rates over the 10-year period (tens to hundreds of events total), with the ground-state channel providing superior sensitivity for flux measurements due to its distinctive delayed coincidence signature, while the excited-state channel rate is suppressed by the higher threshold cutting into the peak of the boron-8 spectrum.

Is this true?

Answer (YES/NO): NO